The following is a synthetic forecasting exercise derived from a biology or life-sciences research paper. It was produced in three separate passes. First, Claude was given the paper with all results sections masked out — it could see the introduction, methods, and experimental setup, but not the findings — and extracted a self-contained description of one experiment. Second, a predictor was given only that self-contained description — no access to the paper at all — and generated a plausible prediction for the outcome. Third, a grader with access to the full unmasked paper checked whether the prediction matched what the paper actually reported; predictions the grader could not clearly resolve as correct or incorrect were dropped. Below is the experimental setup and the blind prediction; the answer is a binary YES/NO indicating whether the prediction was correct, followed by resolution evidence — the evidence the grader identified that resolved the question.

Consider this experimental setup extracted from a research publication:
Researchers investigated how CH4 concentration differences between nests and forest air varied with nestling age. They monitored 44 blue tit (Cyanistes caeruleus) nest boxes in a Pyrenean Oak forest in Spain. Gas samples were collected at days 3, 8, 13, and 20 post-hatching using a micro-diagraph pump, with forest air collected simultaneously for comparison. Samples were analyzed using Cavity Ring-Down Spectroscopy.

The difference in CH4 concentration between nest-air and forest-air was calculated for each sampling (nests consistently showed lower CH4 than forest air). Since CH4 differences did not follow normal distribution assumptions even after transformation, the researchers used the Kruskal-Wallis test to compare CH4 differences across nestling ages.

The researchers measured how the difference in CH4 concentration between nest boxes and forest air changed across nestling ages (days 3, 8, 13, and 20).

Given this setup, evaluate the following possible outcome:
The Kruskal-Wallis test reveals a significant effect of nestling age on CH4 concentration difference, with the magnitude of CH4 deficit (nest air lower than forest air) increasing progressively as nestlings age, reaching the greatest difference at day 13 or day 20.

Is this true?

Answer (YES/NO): NO